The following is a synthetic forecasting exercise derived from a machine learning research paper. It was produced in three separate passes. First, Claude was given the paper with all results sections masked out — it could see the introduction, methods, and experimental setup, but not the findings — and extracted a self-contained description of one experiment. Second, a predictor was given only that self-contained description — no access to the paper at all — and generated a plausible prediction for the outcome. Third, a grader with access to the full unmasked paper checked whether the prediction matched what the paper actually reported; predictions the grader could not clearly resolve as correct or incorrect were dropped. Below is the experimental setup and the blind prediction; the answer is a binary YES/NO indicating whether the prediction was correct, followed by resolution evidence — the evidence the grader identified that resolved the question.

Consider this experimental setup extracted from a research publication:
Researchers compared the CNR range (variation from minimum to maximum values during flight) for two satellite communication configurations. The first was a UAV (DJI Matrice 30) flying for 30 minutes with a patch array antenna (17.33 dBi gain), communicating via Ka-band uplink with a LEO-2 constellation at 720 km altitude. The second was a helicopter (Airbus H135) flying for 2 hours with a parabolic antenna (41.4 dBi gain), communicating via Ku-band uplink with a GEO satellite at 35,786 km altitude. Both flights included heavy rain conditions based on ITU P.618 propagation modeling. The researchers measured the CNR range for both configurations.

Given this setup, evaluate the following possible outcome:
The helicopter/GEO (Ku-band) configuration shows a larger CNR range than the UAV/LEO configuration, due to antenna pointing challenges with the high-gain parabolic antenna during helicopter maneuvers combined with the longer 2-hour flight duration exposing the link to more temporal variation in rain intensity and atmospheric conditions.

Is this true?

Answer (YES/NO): NO